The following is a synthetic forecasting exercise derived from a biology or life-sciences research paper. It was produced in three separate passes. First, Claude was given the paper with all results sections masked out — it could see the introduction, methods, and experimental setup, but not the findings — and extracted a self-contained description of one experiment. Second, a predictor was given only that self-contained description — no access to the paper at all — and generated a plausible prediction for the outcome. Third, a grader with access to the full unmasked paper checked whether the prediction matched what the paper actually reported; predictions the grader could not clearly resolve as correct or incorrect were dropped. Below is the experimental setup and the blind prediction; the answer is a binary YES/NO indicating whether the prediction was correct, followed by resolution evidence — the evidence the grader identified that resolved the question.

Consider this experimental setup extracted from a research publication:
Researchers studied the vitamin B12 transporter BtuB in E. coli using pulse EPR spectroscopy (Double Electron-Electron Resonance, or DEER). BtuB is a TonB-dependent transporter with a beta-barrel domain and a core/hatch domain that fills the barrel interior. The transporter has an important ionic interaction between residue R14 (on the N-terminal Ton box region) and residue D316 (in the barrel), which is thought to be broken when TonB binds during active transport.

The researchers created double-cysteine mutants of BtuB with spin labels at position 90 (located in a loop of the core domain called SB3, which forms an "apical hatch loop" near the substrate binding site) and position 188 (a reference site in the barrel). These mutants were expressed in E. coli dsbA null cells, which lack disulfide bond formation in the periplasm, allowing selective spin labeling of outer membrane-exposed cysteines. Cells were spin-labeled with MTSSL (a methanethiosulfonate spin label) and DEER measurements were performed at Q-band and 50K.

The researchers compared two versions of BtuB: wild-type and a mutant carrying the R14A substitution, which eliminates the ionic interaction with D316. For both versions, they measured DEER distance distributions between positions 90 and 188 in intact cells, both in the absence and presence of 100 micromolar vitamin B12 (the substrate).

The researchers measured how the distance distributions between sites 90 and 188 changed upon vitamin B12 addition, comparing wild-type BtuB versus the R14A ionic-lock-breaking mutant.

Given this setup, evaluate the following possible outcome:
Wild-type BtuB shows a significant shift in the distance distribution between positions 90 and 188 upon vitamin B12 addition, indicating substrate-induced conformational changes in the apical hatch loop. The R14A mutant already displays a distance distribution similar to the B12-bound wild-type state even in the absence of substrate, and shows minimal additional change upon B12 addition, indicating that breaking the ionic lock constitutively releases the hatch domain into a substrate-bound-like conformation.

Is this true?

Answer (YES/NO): NO